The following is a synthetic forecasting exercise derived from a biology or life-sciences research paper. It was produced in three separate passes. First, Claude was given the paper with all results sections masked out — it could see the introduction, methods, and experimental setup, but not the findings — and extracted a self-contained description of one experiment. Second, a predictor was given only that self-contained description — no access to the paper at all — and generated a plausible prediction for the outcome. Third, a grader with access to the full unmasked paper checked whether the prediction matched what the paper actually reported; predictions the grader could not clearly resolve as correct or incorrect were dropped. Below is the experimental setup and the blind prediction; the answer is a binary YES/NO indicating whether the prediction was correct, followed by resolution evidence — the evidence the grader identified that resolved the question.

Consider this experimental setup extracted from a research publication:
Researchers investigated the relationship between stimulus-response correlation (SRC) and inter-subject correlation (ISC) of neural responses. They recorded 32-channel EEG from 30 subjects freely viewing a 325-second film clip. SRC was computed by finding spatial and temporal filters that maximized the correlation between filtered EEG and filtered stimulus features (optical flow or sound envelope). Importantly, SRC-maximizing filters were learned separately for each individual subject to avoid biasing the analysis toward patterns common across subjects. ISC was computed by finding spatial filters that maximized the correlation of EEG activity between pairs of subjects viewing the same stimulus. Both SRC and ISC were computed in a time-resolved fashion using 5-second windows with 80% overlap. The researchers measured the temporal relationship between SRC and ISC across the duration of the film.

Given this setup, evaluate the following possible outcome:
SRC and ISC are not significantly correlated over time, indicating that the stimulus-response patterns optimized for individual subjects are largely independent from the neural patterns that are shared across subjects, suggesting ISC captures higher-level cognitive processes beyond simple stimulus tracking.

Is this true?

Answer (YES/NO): NO